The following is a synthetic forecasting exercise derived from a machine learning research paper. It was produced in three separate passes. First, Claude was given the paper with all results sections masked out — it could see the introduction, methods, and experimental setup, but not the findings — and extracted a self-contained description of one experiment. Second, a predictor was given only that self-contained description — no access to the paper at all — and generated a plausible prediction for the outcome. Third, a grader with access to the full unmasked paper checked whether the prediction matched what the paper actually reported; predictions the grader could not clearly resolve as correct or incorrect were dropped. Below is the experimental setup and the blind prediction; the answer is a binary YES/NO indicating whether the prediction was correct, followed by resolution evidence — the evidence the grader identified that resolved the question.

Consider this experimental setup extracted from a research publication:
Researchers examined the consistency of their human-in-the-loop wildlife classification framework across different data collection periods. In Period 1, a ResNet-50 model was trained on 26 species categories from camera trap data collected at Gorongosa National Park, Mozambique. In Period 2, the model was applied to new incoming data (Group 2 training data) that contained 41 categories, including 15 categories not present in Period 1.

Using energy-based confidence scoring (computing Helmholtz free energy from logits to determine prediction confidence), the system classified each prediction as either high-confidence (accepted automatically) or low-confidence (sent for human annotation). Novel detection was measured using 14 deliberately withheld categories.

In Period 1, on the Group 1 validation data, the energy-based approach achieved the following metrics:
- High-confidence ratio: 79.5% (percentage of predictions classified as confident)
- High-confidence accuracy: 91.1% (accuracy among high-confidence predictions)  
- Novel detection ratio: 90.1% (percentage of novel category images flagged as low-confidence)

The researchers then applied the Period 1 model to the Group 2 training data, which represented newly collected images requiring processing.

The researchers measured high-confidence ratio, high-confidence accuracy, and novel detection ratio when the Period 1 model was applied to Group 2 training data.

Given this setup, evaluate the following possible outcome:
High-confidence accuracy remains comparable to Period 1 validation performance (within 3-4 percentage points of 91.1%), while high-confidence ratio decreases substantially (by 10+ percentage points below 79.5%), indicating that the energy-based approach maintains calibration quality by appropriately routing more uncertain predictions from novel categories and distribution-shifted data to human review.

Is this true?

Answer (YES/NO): NO